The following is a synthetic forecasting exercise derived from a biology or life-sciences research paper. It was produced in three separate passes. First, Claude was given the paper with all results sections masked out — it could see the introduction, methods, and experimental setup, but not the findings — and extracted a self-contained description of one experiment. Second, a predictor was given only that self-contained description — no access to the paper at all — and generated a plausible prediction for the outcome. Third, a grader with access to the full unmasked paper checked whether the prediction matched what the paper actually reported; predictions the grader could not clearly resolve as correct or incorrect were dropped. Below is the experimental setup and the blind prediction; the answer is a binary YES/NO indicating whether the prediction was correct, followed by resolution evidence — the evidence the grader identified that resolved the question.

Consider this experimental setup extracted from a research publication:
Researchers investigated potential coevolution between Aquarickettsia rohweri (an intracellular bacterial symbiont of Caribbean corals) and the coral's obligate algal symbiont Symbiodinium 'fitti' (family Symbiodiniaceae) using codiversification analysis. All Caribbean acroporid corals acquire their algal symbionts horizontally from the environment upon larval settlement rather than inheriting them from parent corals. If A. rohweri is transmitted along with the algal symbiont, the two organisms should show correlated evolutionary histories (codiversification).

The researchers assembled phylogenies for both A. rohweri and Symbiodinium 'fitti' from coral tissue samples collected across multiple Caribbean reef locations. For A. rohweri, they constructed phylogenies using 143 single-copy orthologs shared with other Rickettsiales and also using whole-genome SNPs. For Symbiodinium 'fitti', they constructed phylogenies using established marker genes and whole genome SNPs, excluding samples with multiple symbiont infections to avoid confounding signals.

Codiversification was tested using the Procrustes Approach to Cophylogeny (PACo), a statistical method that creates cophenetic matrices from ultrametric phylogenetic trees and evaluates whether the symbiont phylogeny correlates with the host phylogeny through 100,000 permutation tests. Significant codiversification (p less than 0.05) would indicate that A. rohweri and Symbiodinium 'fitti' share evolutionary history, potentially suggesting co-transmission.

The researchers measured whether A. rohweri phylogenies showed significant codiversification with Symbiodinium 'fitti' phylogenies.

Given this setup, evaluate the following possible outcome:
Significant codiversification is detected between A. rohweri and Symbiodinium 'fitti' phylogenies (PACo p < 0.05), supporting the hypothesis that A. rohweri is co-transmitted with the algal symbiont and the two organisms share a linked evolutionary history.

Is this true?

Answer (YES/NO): NO